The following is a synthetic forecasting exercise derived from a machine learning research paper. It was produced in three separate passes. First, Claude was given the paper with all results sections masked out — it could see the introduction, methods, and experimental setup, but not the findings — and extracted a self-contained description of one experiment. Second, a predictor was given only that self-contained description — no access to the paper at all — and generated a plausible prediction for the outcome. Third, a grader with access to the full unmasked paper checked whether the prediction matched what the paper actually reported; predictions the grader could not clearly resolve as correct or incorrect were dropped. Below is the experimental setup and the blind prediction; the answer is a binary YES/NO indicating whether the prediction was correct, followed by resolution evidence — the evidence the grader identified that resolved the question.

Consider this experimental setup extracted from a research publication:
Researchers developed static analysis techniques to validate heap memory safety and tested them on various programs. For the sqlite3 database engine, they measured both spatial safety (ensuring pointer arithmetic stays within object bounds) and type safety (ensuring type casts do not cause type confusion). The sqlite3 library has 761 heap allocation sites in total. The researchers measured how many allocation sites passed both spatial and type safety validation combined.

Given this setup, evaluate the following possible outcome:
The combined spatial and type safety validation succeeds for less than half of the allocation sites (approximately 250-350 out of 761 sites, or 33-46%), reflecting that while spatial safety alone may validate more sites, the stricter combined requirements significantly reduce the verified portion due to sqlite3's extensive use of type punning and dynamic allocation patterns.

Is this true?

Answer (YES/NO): NO